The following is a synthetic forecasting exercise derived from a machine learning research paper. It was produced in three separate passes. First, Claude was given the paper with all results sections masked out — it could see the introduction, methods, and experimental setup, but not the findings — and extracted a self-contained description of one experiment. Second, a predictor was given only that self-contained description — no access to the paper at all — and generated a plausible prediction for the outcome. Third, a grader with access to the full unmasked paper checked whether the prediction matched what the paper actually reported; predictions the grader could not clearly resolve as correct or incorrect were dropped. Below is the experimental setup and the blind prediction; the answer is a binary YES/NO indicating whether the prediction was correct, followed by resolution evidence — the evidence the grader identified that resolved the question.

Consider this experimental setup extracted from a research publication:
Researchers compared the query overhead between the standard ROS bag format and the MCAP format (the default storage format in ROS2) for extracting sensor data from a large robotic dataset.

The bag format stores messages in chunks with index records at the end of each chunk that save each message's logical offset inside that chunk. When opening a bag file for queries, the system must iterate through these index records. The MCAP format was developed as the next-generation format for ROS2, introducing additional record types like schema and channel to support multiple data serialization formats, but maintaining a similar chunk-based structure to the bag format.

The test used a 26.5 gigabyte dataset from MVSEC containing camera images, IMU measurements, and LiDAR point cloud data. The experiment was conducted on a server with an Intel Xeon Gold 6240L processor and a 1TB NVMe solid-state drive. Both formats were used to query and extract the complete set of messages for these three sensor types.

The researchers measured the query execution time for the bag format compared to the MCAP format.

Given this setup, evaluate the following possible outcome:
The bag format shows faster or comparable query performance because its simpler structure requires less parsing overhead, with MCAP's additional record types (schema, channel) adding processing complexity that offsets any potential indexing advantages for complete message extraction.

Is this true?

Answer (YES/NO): YES